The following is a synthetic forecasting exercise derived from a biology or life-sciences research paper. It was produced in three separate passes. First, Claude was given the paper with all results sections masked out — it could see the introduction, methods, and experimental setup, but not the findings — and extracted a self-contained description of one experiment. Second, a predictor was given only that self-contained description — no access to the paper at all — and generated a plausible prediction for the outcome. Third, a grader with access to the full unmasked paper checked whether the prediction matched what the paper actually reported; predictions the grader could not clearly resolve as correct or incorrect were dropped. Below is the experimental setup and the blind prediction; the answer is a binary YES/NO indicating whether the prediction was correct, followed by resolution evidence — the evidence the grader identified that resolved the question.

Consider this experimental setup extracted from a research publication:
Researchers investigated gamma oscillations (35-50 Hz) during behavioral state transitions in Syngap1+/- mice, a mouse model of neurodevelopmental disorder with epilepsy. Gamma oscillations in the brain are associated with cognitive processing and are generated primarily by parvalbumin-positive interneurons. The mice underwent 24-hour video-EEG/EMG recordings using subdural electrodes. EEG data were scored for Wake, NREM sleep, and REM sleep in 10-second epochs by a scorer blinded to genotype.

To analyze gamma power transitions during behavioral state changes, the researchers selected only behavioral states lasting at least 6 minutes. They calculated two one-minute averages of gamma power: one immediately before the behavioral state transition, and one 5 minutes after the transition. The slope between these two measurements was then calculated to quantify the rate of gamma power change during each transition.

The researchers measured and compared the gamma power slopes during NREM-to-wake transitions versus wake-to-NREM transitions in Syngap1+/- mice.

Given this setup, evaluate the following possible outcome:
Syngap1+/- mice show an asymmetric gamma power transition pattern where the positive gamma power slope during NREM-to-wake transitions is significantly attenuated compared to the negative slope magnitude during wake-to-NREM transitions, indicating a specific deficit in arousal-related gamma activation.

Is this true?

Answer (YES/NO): NO